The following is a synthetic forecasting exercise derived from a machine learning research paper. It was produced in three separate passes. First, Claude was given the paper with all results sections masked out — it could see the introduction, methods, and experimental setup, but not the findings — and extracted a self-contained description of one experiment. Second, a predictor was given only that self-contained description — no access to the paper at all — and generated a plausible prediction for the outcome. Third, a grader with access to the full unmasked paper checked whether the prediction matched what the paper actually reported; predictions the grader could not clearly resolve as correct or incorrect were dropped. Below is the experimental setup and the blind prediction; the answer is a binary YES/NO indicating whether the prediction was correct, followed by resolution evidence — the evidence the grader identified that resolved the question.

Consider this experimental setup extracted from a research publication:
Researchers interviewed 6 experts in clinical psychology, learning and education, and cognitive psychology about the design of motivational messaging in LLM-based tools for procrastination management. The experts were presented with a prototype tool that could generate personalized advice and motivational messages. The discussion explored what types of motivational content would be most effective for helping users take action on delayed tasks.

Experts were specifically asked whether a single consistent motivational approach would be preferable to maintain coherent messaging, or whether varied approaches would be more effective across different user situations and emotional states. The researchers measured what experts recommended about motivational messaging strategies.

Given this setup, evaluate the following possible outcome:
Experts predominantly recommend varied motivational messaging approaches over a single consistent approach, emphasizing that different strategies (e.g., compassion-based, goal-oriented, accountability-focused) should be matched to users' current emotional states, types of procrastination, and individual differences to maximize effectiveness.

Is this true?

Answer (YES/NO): YES